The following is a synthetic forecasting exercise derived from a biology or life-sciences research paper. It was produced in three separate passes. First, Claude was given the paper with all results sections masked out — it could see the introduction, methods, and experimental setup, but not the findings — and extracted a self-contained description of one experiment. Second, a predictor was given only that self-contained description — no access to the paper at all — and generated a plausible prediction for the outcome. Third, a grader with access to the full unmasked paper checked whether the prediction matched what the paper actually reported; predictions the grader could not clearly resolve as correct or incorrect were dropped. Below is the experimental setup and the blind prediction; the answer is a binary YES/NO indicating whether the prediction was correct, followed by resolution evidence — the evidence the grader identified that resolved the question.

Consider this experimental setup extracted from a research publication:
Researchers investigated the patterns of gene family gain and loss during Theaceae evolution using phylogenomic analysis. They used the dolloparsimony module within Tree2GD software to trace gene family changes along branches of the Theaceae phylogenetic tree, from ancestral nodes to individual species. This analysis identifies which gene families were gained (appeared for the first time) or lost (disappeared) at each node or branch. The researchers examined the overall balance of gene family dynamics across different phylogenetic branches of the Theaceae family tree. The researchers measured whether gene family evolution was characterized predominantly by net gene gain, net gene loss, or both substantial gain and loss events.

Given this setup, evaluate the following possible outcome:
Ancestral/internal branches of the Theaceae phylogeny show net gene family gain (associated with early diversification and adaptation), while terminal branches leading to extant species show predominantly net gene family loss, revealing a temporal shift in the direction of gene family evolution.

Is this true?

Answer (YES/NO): NO